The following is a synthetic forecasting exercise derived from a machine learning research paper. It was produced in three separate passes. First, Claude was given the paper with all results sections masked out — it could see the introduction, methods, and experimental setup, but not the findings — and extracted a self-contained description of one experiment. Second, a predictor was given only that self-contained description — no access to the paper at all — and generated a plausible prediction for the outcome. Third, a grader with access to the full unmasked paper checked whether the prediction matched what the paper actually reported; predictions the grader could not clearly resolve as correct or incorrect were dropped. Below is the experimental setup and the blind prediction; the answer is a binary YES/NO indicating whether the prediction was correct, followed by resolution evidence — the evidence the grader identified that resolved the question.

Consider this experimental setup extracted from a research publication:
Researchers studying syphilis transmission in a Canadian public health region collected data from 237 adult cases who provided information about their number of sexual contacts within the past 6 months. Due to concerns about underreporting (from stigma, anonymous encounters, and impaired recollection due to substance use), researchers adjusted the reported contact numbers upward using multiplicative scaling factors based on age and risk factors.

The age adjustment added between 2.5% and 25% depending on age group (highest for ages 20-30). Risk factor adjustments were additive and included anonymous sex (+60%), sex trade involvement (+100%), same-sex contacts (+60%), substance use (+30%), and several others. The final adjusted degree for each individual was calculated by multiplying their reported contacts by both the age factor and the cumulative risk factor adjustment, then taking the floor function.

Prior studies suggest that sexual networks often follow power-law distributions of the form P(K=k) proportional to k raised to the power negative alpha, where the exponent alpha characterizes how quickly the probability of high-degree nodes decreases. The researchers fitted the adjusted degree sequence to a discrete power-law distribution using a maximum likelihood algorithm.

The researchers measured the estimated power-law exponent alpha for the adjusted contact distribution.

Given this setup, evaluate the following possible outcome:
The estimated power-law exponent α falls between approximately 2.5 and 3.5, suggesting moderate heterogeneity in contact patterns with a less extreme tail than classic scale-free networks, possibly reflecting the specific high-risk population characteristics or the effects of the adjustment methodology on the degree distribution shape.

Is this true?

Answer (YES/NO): NO